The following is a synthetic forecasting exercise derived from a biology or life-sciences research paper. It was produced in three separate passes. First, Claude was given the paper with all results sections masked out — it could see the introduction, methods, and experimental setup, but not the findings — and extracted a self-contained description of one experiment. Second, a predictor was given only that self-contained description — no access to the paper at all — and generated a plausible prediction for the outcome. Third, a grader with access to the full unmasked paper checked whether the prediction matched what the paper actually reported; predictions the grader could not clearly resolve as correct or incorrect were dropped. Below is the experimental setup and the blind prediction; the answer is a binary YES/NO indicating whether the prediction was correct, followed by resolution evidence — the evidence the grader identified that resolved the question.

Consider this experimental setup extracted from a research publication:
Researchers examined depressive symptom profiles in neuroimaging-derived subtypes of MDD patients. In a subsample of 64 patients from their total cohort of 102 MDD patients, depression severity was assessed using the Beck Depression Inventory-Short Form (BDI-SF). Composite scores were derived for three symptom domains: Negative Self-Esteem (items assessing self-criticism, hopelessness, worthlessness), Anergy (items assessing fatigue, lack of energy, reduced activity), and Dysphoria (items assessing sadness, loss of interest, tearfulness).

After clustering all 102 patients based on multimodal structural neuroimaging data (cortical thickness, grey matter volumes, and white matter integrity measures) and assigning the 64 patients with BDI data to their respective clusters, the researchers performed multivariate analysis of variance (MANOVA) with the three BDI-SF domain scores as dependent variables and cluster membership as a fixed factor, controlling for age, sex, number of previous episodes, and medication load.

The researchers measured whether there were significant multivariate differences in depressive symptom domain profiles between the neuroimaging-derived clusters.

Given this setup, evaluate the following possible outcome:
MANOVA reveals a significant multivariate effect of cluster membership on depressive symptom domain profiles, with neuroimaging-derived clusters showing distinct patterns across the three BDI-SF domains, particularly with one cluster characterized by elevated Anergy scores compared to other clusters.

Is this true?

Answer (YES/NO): YES